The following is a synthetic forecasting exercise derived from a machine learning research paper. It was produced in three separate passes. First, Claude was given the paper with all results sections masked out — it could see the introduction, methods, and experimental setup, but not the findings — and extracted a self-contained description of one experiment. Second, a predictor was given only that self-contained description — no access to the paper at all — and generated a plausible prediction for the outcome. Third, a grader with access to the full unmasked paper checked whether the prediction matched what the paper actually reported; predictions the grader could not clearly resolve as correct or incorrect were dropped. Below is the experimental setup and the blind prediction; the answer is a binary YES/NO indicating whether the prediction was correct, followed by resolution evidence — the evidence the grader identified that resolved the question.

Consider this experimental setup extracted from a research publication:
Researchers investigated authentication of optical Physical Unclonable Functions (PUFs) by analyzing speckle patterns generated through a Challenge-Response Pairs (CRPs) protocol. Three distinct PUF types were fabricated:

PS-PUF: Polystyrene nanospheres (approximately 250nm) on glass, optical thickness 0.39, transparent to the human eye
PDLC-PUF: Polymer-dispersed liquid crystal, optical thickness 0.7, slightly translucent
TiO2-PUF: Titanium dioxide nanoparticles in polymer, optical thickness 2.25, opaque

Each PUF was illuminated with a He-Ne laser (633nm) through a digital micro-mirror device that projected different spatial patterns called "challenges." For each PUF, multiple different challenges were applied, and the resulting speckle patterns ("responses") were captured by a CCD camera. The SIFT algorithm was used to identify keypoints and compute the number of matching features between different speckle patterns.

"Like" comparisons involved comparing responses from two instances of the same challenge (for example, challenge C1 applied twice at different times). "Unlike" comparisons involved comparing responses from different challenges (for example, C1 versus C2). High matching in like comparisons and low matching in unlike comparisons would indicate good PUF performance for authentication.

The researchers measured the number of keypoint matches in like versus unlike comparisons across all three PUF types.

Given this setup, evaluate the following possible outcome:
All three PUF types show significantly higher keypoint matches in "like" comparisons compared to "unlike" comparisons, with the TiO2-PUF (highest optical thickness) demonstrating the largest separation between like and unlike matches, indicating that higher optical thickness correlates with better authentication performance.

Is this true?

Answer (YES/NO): NO